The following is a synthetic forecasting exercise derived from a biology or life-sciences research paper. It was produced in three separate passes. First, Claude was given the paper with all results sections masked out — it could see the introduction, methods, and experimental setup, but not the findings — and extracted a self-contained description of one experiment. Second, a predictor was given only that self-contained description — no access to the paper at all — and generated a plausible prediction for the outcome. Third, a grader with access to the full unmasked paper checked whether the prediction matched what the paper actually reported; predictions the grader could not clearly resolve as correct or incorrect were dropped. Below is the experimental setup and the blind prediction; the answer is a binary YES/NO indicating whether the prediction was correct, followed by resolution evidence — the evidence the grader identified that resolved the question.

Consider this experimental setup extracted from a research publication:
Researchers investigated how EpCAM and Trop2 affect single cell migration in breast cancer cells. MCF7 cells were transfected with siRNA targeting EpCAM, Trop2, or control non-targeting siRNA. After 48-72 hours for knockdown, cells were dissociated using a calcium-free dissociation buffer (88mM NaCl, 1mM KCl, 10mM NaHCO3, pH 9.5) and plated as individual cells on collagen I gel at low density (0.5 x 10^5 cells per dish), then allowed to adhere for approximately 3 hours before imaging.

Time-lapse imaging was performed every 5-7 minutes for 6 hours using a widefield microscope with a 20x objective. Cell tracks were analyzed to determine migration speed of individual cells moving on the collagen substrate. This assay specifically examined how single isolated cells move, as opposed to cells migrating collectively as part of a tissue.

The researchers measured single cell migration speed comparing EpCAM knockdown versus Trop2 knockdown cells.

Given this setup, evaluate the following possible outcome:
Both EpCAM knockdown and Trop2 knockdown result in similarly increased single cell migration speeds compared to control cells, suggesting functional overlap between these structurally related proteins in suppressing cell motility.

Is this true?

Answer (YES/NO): NO